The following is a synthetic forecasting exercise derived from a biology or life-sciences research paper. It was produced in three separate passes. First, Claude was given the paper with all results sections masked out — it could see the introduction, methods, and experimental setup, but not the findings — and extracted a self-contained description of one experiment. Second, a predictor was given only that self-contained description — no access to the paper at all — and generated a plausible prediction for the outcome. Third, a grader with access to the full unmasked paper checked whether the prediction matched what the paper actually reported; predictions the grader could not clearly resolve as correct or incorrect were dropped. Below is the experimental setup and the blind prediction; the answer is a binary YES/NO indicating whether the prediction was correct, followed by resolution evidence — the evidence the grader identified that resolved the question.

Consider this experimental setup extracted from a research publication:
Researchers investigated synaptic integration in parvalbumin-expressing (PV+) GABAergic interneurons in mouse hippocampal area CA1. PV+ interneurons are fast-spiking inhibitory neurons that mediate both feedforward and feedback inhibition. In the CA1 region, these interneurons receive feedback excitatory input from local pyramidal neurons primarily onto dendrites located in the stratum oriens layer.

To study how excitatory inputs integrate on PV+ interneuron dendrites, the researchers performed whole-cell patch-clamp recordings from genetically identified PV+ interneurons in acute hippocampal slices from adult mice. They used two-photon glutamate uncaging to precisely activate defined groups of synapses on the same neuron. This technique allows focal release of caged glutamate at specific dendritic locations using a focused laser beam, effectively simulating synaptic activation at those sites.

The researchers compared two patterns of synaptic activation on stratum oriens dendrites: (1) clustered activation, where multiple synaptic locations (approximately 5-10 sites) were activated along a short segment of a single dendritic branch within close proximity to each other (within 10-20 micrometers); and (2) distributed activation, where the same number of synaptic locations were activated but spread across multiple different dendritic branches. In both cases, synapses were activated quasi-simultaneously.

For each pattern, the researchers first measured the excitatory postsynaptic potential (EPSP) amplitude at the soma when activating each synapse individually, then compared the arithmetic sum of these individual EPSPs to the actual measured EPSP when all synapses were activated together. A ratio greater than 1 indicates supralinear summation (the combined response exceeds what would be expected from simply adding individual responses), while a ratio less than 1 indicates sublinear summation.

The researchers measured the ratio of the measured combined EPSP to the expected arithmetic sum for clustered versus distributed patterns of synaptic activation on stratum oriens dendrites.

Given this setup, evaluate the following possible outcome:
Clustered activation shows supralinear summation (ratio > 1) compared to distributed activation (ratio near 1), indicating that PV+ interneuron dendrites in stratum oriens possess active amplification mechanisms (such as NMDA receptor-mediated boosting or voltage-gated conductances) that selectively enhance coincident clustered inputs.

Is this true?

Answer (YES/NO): YES